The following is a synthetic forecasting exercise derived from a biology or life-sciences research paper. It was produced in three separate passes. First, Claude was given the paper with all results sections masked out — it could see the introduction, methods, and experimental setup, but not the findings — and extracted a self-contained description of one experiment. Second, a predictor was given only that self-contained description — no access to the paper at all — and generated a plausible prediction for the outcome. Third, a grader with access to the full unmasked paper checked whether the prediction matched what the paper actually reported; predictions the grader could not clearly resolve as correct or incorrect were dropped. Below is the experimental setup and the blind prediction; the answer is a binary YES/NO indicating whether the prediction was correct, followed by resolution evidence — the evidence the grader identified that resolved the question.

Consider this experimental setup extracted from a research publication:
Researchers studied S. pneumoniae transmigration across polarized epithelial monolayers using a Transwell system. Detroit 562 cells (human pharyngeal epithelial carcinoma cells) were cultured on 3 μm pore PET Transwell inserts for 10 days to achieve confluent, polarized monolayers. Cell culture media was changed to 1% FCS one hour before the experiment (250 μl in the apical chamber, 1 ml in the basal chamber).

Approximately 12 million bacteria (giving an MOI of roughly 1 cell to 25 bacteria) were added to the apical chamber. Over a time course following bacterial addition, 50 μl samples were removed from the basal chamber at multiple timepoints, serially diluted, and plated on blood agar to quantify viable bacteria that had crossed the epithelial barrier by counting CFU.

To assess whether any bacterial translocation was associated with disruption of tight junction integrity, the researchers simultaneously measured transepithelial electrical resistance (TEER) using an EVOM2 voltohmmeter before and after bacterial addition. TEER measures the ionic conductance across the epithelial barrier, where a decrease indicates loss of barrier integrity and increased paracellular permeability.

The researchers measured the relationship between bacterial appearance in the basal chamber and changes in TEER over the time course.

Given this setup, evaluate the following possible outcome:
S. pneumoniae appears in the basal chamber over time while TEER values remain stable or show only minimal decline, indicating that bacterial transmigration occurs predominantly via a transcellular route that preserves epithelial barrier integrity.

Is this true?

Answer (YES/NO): YES